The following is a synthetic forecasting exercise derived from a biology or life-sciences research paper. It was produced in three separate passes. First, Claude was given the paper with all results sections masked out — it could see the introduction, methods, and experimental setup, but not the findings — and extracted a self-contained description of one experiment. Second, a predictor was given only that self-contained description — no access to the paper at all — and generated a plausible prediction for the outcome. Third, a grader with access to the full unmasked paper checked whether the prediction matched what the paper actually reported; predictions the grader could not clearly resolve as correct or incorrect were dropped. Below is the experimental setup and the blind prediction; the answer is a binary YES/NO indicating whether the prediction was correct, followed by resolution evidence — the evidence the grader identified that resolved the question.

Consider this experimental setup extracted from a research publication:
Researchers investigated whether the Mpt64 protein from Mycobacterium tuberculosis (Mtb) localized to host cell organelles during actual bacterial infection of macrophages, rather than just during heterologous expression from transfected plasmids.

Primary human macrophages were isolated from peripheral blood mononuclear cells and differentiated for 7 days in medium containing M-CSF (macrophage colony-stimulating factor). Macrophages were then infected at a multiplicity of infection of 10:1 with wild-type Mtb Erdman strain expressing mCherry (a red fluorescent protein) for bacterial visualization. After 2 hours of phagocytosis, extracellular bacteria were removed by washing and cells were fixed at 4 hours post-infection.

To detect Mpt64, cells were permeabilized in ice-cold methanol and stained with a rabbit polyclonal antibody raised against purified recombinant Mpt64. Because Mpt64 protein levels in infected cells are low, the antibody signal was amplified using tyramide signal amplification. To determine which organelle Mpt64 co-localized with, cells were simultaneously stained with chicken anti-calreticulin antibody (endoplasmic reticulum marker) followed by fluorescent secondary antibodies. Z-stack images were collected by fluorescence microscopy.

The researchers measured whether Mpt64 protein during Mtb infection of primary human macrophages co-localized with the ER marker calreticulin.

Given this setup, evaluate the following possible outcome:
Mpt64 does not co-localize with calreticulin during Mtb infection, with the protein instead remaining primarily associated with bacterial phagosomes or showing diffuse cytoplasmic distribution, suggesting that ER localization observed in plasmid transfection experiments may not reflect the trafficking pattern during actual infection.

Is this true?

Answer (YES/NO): NO